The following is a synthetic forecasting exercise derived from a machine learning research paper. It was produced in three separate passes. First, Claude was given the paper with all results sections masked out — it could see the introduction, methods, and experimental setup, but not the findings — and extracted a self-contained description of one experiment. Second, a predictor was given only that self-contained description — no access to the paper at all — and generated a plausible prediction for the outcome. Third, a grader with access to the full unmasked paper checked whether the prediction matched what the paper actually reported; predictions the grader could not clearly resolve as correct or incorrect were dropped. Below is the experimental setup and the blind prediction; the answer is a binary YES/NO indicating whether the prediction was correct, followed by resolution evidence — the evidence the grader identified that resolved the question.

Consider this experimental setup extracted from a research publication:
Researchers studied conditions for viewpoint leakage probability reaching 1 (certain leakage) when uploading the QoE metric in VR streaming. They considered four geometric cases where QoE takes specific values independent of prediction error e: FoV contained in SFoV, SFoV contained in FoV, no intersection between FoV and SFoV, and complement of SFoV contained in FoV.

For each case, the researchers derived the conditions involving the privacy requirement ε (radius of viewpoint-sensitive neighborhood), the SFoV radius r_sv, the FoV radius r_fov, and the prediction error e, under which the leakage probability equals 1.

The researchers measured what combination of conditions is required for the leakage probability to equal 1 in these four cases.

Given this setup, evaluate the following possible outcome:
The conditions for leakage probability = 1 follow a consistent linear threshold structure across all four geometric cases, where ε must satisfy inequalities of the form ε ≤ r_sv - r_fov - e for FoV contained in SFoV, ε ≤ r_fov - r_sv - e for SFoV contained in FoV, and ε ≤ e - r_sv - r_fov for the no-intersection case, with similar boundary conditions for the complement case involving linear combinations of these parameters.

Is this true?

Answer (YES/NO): NO